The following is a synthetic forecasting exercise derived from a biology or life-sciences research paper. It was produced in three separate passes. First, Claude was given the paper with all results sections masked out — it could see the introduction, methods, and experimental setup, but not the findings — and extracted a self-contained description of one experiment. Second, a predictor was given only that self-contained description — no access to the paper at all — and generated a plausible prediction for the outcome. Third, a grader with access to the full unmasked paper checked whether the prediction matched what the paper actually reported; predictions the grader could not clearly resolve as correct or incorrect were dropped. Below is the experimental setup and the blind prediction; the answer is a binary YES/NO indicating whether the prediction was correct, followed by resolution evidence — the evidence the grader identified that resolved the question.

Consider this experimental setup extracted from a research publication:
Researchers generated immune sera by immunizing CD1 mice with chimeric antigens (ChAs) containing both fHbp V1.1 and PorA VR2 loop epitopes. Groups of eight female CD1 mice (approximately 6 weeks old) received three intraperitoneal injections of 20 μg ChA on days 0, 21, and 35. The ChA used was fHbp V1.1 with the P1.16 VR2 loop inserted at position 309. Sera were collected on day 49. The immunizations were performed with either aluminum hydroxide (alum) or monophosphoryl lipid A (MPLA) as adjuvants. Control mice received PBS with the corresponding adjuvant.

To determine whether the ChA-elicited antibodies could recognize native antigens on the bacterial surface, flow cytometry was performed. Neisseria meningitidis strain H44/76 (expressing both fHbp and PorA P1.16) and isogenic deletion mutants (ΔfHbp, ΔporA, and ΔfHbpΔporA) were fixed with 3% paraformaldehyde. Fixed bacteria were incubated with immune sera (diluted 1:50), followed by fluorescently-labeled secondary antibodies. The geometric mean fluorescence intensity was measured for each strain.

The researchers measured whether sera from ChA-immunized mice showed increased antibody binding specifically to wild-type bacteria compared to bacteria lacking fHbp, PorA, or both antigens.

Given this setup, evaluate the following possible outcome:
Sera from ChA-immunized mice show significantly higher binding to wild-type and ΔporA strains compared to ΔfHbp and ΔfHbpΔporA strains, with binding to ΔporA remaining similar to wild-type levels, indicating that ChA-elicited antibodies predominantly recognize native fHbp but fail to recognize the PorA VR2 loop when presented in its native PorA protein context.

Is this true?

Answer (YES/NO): NO